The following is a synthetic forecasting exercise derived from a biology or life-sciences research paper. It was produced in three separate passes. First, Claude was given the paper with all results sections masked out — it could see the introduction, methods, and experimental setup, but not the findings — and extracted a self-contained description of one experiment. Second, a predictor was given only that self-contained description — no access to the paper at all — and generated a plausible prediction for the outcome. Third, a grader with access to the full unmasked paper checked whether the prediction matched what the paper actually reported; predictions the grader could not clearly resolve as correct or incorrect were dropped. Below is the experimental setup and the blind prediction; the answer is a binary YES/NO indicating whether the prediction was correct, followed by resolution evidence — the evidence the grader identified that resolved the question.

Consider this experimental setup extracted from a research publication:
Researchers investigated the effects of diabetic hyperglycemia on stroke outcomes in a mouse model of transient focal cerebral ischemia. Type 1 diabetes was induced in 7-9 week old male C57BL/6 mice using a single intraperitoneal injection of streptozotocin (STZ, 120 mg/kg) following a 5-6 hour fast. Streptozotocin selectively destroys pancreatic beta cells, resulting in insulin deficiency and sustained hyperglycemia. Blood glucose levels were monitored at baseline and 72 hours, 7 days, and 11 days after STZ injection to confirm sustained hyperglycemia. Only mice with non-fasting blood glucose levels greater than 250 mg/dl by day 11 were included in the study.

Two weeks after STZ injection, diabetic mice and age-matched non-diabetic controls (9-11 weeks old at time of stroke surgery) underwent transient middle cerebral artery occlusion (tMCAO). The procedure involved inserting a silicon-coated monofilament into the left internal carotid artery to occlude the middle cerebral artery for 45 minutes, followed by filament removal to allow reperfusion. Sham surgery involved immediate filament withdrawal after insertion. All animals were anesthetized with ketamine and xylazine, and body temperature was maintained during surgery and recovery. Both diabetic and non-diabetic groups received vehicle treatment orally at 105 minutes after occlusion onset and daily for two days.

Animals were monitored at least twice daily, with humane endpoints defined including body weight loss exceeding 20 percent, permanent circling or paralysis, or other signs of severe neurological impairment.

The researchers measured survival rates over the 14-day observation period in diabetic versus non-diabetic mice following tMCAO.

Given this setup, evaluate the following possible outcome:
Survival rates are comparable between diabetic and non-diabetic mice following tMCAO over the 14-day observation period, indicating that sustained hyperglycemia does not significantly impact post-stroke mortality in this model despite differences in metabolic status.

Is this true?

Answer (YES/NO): NO